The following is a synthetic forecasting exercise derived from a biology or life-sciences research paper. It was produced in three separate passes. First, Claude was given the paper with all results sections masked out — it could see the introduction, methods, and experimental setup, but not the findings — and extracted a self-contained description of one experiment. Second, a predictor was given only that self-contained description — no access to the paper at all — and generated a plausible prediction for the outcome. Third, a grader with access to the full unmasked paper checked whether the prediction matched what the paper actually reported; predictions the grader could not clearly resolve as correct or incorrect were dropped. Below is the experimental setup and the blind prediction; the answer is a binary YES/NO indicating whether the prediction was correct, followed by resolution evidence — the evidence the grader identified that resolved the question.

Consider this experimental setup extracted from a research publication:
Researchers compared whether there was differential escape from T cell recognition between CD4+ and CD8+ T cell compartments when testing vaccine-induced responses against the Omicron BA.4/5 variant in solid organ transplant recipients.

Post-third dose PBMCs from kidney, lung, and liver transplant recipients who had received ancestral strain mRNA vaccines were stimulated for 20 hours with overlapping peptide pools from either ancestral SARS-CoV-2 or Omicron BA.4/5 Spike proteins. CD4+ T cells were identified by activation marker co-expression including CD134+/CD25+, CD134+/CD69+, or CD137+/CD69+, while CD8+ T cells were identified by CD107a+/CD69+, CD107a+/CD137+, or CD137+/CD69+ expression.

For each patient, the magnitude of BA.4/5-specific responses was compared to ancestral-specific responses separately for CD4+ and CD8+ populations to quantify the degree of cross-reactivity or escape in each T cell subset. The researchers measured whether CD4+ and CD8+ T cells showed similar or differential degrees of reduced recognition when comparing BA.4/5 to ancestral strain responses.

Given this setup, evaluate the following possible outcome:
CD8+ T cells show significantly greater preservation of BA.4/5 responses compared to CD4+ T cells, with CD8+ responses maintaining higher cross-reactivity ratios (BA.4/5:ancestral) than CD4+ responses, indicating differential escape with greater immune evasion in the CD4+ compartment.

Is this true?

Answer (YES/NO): NO